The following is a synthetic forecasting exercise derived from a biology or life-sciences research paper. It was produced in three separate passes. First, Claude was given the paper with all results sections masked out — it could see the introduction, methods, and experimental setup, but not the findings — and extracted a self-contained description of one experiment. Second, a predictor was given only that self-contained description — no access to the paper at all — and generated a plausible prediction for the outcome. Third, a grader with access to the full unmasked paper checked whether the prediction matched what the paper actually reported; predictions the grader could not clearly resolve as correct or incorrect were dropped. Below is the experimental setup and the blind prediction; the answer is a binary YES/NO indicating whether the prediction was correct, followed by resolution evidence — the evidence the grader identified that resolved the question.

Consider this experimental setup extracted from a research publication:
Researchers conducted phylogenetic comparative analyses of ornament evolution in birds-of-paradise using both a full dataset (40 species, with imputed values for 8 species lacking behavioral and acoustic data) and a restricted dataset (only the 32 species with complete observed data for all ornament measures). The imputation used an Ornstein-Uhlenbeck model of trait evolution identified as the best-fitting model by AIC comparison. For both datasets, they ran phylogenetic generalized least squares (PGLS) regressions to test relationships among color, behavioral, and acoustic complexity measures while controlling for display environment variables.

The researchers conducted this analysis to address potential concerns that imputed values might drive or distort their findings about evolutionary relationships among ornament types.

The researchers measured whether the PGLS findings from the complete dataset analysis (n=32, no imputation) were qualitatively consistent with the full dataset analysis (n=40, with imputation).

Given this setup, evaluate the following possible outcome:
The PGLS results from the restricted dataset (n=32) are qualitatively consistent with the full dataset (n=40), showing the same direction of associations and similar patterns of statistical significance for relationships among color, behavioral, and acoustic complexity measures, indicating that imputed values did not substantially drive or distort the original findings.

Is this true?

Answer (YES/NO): YES